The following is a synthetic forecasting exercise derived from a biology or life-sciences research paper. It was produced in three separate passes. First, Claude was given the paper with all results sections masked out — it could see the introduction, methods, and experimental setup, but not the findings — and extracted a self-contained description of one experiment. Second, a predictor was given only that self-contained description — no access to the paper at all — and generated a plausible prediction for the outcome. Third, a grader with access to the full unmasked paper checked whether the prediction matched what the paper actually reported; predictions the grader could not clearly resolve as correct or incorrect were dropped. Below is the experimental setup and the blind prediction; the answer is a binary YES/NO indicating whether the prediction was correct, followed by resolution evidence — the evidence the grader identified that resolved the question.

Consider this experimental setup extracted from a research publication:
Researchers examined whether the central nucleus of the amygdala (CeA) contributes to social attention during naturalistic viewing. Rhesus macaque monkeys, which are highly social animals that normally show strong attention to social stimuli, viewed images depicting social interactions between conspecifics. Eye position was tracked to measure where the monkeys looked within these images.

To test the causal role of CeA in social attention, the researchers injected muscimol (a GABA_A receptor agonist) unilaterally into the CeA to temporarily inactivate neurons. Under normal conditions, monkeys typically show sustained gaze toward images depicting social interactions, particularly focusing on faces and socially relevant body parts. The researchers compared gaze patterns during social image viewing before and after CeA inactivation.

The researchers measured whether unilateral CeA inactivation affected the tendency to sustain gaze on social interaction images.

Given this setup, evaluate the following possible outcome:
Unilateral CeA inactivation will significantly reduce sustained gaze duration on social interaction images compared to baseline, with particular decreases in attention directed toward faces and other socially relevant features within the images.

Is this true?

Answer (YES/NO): YES